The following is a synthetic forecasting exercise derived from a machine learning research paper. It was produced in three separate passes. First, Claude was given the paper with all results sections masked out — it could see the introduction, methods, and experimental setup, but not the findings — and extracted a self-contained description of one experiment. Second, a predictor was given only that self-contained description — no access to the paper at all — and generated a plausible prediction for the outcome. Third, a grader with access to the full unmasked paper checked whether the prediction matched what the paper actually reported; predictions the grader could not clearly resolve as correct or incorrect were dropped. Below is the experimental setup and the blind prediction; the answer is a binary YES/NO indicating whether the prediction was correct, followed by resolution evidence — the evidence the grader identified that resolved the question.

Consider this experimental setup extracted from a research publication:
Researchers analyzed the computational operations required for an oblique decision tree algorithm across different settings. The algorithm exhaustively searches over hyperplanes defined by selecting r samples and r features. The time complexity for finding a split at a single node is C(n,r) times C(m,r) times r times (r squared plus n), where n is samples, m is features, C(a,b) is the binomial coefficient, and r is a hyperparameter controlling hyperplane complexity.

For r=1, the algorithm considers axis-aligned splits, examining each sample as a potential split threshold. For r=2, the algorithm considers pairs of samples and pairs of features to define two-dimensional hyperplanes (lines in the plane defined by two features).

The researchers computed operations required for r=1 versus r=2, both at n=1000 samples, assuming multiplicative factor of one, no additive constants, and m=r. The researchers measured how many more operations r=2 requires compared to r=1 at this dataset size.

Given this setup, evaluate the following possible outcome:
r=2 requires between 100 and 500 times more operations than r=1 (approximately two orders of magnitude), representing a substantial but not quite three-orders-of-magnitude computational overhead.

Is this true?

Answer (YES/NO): NO